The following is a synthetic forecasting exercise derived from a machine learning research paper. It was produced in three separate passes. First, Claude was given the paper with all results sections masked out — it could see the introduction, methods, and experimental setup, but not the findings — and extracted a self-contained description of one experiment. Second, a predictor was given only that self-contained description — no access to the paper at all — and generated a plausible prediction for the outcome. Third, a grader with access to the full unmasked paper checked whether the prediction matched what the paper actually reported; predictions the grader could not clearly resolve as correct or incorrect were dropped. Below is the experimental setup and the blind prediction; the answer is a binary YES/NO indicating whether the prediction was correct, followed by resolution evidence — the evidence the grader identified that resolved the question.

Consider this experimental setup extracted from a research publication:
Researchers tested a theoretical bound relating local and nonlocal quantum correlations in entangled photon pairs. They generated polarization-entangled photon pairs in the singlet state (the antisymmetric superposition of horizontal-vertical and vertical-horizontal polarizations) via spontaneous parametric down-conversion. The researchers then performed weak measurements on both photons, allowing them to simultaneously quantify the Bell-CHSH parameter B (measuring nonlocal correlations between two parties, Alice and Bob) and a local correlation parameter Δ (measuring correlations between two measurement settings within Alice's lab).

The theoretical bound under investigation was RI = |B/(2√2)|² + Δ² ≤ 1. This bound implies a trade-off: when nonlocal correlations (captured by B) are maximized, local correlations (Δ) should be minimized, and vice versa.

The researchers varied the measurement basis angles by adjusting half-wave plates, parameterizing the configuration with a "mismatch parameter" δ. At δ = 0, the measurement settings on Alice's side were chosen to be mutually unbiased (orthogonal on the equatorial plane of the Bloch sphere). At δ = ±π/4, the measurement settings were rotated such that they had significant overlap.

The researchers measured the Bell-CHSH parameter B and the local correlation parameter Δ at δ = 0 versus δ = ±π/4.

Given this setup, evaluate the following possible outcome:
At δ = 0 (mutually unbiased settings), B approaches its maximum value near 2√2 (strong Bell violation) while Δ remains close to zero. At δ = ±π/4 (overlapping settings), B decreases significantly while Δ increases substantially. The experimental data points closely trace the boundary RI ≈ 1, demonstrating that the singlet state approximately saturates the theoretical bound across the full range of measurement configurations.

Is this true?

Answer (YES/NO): NO